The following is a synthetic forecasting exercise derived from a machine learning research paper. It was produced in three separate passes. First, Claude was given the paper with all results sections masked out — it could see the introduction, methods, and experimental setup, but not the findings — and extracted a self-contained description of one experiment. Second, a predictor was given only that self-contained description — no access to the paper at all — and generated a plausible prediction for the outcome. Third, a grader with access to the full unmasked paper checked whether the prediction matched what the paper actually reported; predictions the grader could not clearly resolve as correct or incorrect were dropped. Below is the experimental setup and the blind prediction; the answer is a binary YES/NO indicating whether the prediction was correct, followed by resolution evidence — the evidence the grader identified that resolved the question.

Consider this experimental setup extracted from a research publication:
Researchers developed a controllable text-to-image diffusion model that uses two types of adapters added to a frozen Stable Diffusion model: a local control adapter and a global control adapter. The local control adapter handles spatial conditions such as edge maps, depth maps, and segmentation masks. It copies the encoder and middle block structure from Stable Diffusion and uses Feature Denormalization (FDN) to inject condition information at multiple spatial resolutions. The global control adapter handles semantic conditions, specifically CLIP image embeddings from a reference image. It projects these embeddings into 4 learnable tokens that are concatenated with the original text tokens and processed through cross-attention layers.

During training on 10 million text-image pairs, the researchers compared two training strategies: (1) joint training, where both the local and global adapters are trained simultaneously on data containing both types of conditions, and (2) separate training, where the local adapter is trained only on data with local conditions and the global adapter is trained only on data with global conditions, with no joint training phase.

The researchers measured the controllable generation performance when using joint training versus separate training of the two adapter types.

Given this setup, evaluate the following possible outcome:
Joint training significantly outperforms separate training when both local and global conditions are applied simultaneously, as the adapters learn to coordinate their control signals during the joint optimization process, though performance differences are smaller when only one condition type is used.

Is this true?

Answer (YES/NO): NO